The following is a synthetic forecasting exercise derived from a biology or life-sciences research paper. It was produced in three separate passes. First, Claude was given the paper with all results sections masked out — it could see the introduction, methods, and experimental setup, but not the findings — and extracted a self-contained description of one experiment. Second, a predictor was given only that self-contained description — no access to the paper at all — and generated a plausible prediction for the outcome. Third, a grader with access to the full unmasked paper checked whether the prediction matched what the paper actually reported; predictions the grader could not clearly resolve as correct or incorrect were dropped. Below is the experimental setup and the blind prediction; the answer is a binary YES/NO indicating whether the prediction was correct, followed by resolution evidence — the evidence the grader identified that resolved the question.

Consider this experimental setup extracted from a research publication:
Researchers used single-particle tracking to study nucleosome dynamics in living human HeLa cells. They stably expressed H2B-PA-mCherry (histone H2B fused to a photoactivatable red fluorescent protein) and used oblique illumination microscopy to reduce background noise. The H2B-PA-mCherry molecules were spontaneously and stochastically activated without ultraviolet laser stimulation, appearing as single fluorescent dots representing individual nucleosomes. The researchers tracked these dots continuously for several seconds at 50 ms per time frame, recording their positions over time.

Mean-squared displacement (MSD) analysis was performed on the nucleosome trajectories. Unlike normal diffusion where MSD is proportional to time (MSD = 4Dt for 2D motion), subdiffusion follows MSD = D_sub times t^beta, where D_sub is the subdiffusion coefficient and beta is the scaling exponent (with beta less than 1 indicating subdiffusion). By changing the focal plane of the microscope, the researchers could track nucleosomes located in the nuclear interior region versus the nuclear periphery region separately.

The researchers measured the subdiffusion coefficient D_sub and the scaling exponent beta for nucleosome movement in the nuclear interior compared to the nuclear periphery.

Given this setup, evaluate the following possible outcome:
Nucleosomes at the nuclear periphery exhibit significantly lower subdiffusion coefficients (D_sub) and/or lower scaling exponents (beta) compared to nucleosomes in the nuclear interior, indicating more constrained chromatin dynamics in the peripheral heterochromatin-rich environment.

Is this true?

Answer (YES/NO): YES